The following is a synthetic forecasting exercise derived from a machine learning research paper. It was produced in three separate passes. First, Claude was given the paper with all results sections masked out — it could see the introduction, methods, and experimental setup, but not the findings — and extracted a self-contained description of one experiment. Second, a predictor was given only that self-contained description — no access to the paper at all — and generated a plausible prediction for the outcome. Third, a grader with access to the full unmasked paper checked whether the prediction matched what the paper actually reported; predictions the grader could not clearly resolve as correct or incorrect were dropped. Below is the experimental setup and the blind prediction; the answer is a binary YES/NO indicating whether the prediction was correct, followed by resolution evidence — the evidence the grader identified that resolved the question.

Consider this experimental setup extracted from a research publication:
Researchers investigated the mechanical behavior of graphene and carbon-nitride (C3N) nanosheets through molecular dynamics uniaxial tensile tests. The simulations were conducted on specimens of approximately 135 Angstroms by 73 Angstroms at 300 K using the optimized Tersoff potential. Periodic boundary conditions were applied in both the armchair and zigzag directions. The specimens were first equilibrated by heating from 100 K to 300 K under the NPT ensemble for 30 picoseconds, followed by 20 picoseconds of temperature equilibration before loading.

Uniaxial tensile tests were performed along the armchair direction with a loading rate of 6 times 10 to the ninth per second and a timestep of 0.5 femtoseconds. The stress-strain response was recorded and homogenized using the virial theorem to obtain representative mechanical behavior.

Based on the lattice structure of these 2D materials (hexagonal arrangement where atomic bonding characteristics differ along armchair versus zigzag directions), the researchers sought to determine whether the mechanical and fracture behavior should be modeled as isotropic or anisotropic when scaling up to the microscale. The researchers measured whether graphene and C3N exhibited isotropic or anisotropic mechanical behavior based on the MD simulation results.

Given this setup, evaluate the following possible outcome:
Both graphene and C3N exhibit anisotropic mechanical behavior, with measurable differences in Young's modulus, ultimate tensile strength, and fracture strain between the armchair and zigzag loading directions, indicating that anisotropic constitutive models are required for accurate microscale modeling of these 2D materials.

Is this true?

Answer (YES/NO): NO